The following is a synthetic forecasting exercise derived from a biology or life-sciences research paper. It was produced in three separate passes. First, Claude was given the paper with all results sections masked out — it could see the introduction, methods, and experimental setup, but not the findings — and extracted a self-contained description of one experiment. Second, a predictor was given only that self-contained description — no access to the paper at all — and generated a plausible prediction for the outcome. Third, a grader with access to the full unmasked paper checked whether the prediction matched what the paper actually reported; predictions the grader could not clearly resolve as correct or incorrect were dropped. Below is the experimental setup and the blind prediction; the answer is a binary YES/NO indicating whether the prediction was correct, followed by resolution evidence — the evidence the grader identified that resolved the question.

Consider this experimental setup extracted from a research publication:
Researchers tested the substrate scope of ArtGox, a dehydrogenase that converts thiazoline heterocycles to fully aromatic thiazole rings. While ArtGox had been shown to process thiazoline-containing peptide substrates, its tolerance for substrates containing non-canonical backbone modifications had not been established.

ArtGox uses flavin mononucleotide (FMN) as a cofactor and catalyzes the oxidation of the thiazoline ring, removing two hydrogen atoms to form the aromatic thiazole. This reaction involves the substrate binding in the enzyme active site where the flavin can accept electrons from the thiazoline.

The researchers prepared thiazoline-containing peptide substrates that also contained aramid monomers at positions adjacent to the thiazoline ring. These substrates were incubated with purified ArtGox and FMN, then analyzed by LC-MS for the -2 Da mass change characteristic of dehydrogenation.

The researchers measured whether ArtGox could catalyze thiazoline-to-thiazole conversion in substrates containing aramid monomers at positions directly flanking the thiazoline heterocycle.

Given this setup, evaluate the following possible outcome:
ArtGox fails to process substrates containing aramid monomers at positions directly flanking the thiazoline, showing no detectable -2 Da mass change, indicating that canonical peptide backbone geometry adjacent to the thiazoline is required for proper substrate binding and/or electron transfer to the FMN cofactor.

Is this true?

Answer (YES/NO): NO